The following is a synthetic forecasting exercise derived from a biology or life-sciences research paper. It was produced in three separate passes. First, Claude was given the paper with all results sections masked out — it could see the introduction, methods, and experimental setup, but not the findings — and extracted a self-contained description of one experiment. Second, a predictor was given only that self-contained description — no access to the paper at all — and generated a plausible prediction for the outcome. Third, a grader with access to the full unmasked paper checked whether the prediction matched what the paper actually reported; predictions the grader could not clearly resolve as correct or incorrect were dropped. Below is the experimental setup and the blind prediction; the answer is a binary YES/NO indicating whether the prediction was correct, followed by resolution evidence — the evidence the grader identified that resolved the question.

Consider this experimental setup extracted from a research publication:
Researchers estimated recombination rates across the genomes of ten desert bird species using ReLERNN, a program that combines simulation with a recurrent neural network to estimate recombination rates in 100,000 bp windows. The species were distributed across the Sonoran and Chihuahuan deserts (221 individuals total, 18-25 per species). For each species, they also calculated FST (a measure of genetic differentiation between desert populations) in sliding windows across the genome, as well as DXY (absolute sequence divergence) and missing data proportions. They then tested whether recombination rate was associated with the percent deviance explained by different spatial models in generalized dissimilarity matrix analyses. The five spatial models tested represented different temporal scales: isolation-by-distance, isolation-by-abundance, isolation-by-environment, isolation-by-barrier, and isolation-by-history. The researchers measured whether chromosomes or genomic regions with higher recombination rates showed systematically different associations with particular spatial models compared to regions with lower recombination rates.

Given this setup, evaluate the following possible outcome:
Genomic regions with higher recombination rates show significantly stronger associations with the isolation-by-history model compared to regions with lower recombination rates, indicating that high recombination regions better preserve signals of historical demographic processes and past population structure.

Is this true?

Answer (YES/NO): NO